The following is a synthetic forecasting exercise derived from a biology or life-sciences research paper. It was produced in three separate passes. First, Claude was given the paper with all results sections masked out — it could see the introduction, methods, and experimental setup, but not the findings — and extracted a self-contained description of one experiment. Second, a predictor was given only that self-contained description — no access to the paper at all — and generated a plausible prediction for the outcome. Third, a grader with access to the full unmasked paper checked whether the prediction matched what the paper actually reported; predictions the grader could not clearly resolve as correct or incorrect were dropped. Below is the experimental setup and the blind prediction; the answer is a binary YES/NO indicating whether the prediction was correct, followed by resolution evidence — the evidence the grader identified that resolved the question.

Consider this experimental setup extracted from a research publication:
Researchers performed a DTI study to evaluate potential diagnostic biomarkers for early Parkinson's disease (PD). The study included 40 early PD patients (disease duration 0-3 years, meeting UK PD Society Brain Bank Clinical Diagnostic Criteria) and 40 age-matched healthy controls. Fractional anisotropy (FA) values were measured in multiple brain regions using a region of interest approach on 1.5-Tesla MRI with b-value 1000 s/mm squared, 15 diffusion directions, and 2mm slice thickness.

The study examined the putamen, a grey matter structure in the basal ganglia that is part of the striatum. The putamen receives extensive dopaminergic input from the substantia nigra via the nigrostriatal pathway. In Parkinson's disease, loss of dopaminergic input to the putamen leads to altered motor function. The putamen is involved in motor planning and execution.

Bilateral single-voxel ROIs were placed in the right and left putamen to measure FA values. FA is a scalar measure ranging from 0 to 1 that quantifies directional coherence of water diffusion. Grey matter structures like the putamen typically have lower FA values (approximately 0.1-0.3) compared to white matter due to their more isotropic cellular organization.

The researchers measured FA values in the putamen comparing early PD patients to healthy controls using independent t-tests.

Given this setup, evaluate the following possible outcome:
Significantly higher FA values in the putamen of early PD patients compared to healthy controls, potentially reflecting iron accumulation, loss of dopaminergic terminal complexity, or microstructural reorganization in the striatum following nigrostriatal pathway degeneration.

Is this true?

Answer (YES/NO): NO